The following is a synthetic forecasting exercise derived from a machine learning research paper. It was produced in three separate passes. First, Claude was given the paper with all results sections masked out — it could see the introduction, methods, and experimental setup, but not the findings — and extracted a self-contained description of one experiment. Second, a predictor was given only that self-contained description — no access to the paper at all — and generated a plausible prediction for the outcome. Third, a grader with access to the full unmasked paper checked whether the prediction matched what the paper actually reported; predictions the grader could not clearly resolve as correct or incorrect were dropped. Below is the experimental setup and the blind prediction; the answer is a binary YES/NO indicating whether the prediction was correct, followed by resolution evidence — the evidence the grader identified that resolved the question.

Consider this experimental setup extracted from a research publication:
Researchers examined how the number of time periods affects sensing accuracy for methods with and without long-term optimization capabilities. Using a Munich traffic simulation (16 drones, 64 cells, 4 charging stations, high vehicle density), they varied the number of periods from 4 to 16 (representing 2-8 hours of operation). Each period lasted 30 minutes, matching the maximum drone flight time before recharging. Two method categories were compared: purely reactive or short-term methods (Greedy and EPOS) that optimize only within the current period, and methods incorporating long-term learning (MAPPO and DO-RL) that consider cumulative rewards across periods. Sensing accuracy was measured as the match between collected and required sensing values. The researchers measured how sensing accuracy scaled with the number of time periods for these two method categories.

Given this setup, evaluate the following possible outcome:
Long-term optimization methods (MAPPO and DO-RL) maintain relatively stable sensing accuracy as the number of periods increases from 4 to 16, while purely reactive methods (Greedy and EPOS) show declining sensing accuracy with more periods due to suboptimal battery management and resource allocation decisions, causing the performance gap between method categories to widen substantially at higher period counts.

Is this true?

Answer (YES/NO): NO